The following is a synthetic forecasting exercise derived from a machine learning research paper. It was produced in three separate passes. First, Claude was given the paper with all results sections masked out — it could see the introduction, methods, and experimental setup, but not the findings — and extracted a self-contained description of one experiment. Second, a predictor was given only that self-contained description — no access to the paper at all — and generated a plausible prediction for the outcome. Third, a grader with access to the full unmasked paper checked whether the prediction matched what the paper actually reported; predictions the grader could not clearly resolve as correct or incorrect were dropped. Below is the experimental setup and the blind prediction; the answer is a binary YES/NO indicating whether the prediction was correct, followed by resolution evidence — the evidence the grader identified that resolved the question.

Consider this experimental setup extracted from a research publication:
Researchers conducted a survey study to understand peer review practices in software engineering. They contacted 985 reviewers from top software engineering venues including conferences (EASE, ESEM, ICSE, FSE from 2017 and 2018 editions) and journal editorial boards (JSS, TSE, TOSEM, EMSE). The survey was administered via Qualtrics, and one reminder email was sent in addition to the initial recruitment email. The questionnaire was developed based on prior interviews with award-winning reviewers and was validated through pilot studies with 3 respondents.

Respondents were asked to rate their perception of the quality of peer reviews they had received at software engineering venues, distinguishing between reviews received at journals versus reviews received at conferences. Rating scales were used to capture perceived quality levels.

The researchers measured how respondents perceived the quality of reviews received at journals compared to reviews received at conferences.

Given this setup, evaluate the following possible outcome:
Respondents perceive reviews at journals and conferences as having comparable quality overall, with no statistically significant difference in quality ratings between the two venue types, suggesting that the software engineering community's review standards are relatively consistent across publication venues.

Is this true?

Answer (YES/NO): NO